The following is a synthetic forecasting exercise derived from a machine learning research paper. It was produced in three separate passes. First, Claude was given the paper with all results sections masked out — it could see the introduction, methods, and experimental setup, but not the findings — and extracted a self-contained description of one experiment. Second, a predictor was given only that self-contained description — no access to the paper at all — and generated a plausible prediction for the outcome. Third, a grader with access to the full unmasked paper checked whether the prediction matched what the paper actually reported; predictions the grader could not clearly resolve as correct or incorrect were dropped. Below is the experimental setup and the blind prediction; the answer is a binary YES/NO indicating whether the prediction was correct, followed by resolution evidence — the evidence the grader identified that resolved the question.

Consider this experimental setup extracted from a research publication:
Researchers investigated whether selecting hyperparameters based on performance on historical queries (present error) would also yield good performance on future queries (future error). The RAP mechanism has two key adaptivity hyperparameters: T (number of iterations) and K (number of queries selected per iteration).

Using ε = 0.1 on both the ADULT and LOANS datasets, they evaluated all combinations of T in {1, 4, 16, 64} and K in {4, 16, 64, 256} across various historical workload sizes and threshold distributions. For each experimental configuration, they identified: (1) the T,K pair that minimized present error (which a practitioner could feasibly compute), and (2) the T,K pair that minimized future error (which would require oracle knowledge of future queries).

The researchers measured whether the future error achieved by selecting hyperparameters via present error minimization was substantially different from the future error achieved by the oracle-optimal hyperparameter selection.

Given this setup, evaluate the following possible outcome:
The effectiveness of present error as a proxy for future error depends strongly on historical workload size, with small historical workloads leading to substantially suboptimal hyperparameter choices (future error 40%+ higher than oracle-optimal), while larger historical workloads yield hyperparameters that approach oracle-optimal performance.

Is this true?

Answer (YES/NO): NO